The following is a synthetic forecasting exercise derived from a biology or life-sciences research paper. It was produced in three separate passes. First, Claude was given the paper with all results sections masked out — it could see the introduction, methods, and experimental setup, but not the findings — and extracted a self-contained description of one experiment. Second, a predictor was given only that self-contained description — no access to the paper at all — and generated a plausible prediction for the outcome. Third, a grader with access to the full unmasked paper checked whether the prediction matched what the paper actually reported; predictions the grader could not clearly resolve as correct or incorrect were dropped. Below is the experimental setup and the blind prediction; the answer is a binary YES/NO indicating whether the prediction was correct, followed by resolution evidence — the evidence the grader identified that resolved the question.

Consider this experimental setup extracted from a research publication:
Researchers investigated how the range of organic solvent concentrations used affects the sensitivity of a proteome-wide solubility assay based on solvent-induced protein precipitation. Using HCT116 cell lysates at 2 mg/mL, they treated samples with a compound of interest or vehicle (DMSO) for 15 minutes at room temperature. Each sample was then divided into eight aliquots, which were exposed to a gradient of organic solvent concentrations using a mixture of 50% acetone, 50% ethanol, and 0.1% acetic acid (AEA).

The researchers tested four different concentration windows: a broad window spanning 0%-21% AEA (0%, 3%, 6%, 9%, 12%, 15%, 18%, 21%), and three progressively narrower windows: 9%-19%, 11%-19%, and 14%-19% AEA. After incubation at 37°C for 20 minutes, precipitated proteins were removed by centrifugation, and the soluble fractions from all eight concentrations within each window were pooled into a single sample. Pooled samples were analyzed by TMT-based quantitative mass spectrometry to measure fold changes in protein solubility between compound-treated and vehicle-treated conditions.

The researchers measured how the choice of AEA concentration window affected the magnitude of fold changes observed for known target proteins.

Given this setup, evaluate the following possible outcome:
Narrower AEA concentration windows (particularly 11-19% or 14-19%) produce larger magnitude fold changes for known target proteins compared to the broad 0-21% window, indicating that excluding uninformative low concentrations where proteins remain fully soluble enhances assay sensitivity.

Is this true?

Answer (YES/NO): YES